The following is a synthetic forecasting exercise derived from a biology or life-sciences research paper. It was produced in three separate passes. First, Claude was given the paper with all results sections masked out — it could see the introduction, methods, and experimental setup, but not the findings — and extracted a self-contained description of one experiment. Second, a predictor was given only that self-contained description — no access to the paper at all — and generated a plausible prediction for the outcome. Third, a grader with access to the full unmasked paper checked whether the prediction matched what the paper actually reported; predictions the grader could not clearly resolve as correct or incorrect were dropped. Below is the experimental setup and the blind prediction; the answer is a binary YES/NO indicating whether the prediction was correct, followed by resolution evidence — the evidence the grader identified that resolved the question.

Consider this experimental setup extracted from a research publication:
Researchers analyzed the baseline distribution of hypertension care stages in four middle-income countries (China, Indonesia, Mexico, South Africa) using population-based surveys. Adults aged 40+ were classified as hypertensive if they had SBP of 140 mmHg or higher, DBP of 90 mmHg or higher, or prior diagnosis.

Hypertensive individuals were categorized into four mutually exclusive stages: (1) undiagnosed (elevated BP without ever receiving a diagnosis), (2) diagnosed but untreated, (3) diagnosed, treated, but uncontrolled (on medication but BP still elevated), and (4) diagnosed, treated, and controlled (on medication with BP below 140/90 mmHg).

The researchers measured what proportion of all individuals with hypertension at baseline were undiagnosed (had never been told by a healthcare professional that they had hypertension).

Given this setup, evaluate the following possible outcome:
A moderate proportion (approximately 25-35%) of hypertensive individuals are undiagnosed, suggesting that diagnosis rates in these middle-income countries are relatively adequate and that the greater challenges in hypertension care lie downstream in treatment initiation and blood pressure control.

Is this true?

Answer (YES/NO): NO